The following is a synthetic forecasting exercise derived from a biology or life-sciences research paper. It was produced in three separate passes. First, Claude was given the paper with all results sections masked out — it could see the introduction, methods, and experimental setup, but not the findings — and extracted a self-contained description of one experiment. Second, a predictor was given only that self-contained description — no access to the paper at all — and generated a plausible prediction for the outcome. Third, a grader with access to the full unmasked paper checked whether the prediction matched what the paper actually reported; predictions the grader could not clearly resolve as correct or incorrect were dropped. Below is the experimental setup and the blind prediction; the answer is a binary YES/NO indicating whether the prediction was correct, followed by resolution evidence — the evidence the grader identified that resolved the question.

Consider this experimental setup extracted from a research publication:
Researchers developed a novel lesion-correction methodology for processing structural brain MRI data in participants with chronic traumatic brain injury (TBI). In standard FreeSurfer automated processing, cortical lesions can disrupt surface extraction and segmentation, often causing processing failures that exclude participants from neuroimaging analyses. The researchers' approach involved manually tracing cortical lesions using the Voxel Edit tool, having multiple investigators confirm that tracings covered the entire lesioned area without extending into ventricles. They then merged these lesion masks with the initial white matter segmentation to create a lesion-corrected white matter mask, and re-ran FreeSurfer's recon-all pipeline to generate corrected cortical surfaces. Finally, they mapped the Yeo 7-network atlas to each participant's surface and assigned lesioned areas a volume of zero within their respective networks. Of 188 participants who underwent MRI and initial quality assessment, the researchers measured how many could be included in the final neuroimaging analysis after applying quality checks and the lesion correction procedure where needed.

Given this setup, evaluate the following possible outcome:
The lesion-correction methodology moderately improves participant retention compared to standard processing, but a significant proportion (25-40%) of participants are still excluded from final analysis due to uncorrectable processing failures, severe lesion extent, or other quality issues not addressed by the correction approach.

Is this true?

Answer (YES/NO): NO